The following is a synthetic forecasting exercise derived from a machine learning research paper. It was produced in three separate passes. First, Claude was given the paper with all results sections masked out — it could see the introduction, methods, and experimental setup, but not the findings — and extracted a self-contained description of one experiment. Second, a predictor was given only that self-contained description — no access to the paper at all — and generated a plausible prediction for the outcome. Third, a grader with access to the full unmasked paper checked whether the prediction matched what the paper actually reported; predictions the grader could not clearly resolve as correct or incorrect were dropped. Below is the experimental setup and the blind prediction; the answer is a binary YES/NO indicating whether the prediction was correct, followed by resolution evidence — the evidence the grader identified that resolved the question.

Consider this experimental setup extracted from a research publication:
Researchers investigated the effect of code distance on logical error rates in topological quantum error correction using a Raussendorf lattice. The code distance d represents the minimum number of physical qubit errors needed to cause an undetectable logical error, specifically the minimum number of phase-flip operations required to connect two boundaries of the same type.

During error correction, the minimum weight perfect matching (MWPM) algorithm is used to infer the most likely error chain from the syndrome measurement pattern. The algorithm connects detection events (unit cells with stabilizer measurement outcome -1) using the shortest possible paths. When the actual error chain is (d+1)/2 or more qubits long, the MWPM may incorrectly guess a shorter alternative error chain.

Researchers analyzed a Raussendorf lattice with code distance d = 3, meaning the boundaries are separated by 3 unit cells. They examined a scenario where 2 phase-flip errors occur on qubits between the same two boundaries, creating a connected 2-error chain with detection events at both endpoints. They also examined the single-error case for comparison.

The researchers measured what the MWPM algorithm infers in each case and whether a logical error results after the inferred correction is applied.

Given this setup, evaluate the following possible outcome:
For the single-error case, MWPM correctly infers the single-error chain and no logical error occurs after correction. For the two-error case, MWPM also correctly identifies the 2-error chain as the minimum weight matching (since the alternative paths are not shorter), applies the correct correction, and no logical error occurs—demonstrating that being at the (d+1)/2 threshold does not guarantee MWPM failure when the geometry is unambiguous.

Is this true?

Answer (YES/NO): NO